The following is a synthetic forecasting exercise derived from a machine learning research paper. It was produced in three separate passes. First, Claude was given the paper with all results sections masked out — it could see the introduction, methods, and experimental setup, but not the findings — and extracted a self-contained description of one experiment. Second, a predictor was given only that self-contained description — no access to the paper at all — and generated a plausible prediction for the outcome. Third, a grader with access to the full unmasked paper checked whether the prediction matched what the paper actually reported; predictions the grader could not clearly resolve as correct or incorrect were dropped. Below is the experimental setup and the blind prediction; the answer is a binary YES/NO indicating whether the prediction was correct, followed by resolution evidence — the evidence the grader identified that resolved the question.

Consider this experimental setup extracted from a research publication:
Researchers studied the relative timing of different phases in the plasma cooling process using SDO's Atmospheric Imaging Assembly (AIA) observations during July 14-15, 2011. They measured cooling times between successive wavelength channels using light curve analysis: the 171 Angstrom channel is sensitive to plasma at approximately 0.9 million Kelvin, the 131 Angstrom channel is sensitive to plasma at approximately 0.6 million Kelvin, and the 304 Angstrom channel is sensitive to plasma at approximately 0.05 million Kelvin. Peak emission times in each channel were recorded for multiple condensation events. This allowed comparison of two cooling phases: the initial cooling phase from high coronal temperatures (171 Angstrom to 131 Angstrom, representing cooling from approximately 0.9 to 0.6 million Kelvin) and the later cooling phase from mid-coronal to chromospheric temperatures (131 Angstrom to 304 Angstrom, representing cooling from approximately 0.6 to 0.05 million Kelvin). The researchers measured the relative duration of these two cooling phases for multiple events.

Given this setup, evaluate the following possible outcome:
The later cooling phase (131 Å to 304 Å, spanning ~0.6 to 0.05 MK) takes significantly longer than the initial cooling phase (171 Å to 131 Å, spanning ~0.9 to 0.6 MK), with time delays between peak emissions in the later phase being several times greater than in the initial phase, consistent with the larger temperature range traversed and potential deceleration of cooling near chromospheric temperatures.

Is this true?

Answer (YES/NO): NO